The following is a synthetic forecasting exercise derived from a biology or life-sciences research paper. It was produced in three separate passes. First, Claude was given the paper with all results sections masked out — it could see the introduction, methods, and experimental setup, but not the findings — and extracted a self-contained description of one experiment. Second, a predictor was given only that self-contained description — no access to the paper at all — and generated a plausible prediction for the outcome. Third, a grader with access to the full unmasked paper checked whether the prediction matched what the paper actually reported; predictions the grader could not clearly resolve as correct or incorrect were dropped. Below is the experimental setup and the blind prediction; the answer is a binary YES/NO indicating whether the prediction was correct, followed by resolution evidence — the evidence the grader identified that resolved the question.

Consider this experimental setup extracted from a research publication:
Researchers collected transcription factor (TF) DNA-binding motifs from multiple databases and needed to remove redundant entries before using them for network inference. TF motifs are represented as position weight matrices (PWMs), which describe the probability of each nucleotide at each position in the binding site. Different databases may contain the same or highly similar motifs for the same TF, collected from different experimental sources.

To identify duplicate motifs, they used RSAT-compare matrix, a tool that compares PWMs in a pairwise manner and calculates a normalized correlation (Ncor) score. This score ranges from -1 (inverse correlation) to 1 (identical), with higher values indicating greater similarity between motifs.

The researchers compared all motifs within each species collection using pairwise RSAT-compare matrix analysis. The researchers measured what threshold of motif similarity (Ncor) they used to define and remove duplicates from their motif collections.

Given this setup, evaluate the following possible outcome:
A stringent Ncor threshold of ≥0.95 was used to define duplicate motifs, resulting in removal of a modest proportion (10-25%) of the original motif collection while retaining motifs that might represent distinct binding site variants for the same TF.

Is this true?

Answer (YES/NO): NO